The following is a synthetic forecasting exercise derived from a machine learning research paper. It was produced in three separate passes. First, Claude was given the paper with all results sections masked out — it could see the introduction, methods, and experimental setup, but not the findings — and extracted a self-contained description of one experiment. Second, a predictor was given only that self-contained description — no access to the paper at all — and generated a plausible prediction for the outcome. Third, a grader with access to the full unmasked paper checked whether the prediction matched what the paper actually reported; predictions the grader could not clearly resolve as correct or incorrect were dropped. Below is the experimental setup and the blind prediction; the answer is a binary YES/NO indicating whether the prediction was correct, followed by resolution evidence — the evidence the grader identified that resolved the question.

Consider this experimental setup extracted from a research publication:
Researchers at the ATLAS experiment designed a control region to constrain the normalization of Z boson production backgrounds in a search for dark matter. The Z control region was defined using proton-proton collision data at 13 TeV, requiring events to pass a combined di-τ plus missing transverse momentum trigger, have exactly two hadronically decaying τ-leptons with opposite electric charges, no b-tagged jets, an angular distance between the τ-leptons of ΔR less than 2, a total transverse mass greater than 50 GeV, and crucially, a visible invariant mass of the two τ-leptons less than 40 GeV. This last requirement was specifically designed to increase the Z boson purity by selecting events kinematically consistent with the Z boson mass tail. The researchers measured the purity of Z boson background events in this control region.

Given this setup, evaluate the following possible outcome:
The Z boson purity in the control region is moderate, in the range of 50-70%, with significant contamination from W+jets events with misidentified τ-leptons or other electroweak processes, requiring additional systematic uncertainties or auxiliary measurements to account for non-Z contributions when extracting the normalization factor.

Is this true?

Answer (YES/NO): NO